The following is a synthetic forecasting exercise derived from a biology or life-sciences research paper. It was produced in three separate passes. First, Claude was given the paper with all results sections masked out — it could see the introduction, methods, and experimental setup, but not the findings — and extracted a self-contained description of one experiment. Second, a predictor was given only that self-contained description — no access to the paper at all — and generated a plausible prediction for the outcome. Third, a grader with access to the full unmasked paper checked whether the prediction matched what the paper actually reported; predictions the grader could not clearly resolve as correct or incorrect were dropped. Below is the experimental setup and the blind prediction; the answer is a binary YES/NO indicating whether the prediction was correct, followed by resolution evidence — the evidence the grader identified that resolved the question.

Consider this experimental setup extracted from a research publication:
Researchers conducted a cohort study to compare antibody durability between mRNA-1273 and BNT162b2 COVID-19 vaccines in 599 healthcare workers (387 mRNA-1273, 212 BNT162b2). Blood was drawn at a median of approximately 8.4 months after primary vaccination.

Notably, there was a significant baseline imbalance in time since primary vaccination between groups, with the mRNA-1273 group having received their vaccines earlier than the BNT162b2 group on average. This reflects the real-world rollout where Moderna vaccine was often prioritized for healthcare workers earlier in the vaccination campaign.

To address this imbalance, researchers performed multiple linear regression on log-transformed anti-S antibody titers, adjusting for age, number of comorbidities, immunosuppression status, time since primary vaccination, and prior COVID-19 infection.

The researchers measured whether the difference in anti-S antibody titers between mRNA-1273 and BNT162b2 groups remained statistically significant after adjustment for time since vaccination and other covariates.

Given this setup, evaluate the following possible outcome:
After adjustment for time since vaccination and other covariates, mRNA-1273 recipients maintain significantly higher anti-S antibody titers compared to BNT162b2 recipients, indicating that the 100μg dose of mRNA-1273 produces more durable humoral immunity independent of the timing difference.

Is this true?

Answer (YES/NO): YES